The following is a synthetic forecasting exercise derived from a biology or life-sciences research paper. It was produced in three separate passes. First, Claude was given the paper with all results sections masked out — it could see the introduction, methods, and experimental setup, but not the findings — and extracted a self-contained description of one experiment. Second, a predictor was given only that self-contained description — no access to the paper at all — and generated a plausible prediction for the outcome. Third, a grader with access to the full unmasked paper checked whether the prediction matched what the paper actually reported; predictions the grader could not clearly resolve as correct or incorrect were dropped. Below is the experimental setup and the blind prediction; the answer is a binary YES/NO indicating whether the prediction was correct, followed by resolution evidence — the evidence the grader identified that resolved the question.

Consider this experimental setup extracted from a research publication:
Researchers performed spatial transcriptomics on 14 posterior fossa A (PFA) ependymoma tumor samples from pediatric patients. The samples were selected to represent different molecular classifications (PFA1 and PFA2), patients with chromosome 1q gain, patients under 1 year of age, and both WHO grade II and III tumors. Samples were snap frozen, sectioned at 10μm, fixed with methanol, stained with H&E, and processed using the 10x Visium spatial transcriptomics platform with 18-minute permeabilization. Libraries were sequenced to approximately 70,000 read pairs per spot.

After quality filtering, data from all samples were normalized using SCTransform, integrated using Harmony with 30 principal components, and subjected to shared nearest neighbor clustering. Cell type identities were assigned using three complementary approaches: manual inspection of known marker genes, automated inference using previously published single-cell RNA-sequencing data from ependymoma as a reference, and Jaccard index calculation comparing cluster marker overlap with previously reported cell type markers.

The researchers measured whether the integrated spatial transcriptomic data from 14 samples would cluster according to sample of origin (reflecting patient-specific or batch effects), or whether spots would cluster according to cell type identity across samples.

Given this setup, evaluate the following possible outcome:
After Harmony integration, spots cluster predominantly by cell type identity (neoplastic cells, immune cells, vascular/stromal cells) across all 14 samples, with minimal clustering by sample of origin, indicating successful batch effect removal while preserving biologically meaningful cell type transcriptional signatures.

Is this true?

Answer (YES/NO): YES